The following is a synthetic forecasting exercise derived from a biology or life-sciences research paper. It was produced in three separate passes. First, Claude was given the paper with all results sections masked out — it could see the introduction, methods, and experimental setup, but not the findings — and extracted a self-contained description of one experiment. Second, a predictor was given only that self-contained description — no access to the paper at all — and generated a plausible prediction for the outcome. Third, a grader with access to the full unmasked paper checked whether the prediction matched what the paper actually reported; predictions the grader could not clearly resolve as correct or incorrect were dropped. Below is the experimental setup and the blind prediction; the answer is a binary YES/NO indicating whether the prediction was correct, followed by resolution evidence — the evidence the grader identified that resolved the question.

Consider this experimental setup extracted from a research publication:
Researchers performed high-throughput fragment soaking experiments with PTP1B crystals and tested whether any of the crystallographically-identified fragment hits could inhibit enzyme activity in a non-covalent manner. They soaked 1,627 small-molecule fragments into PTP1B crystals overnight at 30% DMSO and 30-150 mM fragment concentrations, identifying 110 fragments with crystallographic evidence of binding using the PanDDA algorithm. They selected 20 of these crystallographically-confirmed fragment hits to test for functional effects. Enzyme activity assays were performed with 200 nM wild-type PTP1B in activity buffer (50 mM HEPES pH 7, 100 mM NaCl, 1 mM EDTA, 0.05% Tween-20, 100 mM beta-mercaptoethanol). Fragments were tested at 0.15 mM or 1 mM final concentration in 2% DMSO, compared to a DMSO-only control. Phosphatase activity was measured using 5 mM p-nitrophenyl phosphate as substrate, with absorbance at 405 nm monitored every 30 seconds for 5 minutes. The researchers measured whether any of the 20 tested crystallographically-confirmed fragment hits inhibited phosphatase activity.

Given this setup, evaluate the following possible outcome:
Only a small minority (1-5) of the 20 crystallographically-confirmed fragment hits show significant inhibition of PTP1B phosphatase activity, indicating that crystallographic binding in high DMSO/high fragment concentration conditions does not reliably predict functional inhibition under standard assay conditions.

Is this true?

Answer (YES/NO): NO